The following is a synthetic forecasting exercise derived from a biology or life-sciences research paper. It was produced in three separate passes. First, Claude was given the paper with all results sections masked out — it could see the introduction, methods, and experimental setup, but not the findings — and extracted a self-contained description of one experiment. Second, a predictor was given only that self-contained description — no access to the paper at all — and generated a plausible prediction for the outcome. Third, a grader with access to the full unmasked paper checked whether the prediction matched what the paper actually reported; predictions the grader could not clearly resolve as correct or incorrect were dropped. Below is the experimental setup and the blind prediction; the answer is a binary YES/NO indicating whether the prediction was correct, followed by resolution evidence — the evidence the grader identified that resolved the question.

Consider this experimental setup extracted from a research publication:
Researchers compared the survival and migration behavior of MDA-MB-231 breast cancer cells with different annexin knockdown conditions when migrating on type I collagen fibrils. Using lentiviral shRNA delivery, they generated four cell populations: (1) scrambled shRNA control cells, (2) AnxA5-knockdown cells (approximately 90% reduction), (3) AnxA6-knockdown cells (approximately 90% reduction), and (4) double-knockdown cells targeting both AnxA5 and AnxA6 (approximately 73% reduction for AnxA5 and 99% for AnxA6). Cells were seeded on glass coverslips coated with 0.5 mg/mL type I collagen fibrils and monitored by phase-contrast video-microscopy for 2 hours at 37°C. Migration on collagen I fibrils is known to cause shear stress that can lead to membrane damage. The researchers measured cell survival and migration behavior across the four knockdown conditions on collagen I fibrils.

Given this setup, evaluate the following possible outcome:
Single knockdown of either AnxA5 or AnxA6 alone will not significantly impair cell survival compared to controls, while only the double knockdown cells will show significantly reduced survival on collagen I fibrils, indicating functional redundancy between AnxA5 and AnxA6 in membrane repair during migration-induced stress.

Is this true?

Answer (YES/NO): YES